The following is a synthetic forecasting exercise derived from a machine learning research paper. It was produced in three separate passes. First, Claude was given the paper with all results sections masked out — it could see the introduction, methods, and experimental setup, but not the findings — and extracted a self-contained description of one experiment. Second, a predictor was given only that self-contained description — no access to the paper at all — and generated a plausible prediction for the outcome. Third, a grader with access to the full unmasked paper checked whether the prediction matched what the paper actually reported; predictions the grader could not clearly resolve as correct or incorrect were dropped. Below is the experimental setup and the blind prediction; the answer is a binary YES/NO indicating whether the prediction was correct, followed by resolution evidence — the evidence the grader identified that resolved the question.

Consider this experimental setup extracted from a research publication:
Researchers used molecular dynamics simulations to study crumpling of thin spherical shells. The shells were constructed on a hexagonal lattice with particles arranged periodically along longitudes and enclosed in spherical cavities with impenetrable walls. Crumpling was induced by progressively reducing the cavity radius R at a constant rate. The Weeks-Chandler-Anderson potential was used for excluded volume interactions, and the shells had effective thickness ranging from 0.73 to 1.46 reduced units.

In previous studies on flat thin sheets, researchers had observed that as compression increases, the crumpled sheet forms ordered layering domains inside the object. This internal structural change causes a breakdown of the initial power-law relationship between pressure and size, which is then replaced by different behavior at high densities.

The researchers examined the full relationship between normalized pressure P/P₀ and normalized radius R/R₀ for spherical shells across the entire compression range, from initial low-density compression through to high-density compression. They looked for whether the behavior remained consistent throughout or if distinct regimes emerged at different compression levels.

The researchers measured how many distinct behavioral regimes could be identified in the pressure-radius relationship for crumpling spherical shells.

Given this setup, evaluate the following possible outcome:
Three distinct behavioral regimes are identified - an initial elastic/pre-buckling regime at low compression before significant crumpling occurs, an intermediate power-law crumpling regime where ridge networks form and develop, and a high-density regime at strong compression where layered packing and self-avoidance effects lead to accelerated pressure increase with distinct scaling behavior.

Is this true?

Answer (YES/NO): NO